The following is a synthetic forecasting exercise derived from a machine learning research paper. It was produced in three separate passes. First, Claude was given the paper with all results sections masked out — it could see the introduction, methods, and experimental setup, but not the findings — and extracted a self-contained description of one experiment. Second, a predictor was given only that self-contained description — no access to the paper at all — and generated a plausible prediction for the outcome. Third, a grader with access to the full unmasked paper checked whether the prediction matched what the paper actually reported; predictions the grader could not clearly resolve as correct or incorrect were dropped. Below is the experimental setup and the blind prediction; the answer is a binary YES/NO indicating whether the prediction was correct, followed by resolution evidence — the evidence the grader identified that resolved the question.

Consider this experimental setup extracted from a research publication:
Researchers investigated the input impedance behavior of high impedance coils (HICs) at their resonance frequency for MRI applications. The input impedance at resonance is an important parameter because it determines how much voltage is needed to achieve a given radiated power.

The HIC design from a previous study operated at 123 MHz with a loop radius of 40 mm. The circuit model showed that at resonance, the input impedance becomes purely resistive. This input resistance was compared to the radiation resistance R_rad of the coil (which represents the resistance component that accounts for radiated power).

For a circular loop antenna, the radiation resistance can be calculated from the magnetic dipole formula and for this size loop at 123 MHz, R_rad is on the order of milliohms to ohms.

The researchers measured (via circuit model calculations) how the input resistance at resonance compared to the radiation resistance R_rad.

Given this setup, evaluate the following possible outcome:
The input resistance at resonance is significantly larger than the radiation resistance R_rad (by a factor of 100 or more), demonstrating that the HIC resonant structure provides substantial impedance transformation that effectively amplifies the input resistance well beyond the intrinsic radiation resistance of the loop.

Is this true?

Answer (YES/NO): YES